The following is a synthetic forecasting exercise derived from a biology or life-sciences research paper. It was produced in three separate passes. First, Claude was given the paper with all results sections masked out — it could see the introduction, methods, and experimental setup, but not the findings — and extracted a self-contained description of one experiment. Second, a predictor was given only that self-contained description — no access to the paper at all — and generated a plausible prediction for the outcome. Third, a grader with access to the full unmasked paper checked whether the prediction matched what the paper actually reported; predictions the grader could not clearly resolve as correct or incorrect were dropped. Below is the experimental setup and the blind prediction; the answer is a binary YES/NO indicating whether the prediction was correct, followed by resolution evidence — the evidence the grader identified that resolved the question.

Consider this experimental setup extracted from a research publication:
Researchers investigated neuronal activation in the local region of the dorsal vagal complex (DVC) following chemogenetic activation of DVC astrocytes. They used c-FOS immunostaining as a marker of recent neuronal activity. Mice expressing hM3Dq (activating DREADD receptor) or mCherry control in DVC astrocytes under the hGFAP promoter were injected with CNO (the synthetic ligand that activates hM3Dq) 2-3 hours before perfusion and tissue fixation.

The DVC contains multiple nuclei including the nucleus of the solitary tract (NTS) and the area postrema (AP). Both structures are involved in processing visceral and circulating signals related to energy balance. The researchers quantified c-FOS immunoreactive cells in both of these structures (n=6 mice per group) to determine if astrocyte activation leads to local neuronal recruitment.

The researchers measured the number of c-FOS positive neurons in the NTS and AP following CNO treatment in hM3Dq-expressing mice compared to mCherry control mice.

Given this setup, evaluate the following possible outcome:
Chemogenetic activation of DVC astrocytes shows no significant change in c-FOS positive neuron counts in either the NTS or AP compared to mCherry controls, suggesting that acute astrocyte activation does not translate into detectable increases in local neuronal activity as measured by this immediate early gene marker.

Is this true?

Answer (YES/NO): NO